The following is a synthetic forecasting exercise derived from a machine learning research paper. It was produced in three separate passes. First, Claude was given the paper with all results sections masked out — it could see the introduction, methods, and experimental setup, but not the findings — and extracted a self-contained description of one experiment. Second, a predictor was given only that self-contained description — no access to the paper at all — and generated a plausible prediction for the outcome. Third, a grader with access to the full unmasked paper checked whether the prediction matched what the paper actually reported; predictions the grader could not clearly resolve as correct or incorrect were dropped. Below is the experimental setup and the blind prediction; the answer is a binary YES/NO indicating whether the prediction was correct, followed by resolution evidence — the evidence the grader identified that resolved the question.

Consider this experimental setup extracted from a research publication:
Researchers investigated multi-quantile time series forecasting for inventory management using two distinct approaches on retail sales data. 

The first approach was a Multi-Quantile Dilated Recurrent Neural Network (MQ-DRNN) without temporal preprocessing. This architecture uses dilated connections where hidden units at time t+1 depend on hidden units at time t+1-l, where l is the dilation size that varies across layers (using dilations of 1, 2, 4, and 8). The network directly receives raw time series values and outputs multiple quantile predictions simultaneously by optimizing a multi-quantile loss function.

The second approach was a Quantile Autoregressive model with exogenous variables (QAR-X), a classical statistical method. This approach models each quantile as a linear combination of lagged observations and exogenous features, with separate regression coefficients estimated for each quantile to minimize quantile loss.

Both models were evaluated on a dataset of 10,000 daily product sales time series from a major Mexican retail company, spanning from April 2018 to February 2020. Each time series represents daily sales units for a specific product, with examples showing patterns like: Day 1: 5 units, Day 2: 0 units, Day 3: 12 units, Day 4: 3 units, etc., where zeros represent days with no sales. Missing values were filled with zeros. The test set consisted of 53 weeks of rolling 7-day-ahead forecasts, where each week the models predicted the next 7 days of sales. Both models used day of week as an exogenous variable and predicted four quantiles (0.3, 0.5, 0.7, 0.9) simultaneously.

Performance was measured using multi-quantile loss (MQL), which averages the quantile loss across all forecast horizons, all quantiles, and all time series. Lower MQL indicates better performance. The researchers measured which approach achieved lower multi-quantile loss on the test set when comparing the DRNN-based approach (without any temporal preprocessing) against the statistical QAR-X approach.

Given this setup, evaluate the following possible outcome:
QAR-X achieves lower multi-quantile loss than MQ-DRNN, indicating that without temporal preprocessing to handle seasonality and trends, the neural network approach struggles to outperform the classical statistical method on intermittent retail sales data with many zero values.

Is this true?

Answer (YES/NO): YES